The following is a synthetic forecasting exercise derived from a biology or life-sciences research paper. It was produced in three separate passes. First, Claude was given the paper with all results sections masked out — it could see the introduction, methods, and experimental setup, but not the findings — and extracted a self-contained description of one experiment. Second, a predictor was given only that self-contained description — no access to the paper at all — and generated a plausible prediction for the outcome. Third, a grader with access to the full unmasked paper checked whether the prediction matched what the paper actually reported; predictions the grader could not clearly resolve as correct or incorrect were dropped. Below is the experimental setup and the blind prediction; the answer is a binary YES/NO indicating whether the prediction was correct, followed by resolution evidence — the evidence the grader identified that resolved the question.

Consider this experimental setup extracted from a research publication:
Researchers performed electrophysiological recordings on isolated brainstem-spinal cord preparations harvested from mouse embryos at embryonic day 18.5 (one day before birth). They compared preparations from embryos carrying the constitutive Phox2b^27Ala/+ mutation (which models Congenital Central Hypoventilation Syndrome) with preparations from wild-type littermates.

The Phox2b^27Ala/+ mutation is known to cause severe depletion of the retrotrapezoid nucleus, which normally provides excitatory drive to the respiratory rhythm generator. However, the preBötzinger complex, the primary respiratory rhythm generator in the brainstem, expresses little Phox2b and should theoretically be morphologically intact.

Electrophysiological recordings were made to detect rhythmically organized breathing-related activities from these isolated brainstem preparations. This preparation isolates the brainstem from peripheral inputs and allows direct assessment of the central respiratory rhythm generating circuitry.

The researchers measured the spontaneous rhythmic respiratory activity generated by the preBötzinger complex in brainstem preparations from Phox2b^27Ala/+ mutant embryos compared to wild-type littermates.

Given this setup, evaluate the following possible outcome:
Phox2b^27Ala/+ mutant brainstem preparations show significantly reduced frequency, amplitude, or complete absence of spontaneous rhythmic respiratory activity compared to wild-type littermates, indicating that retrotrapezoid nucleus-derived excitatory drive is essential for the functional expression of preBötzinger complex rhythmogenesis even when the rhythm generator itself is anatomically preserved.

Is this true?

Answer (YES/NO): YES